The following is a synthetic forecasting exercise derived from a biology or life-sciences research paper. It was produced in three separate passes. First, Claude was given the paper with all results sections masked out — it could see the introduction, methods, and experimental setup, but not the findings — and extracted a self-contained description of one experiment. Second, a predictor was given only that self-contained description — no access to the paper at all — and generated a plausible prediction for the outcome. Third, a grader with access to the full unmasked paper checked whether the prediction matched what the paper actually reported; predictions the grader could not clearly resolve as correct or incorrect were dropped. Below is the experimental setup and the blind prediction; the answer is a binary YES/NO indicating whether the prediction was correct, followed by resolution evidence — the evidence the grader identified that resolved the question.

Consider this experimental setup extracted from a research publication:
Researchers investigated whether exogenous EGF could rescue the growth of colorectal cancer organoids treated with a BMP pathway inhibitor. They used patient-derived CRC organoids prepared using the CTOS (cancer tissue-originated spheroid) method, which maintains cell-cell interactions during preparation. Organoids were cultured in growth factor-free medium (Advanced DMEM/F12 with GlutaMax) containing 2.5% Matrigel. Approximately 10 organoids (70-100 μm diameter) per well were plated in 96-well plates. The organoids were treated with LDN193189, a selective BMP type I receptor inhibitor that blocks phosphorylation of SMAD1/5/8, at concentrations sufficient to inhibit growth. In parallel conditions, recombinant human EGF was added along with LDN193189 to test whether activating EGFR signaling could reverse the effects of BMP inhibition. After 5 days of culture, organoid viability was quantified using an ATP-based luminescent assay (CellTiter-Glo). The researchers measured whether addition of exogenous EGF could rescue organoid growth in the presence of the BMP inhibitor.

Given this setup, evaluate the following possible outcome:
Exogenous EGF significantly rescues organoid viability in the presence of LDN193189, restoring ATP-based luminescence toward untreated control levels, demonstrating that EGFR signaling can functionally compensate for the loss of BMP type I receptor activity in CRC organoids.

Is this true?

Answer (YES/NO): YES